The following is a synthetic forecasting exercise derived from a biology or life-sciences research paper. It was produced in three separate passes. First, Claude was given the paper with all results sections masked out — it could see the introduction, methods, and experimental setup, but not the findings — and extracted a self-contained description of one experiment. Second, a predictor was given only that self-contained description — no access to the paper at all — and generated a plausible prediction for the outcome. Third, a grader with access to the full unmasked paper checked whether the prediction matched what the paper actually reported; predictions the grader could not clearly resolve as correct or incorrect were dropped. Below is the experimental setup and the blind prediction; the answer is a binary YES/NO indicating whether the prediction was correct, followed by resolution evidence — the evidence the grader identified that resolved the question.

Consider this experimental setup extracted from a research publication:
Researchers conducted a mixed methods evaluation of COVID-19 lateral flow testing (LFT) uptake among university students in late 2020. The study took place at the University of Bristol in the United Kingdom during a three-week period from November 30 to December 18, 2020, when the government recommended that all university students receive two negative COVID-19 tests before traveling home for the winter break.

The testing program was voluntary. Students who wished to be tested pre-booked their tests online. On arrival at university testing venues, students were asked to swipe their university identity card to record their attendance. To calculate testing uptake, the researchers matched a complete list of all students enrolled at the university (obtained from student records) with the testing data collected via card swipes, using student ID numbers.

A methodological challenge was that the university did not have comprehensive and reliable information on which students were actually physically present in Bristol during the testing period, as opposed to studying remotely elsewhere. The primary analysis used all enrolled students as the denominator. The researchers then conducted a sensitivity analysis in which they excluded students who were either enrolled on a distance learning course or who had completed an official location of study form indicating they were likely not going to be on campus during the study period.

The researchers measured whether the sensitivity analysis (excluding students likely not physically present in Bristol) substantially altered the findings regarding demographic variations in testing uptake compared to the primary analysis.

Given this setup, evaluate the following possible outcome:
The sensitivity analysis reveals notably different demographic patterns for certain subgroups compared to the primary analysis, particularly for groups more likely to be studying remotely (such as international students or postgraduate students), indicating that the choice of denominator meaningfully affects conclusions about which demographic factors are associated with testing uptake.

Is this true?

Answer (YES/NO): NO